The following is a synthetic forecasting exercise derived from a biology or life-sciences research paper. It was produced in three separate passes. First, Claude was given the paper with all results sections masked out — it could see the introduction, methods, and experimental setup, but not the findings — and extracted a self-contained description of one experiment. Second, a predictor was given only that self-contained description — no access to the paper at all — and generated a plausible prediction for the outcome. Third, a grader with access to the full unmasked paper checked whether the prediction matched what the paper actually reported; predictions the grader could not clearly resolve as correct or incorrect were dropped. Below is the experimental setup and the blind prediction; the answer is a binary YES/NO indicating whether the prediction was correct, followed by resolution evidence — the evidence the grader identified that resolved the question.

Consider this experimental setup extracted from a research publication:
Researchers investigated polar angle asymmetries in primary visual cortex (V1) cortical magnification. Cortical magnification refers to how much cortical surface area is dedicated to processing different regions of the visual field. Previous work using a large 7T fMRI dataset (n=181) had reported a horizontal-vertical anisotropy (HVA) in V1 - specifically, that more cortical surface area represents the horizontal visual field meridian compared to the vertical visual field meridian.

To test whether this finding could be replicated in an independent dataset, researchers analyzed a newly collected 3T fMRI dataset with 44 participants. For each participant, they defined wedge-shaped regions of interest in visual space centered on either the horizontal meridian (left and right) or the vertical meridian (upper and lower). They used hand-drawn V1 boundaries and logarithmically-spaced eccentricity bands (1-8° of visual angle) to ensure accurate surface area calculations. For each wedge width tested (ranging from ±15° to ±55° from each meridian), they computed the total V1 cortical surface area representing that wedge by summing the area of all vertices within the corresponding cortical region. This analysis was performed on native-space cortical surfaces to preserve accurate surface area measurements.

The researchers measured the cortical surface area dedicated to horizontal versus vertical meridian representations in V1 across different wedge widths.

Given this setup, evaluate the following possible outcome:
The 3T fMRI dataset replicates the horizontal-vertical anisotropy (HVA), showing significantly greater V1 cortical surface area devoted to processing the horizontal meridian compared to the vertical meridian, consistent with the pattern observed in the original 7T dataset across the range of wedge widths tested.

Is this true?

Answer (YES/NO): YES